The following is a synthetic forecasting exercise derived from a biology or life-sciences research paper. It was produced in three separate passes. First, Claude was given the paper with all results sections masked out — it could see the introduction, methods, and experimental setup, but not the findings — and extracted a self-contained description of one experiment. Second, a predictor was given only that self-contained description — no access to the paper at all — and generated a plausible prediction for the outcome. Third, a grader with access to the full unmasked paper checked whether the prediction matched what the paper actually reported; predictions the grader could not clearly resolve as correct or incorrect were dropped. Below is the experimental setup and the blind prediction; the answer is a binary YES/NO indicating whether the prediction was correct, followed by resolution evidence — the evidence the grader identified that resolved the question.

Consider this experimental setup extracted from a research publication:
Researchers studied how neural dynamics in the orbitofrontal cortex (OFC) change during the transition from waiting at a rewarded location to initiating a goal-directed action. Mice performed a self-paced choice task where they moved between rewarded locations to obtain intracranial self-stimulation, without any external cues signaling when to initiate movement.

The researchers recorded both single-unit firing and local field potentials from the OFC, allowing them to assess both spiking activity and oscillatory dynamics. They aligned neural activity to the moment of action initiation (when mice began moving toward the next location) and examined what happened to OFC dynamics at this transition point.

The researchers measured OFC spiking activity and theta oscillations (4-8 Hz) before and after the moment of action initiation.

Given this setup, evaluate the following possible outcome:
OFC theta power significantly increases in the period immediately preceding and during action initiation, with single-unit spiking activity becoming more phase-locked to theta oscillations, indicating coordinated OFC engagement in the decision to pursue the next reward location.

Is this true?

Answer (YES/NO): NO